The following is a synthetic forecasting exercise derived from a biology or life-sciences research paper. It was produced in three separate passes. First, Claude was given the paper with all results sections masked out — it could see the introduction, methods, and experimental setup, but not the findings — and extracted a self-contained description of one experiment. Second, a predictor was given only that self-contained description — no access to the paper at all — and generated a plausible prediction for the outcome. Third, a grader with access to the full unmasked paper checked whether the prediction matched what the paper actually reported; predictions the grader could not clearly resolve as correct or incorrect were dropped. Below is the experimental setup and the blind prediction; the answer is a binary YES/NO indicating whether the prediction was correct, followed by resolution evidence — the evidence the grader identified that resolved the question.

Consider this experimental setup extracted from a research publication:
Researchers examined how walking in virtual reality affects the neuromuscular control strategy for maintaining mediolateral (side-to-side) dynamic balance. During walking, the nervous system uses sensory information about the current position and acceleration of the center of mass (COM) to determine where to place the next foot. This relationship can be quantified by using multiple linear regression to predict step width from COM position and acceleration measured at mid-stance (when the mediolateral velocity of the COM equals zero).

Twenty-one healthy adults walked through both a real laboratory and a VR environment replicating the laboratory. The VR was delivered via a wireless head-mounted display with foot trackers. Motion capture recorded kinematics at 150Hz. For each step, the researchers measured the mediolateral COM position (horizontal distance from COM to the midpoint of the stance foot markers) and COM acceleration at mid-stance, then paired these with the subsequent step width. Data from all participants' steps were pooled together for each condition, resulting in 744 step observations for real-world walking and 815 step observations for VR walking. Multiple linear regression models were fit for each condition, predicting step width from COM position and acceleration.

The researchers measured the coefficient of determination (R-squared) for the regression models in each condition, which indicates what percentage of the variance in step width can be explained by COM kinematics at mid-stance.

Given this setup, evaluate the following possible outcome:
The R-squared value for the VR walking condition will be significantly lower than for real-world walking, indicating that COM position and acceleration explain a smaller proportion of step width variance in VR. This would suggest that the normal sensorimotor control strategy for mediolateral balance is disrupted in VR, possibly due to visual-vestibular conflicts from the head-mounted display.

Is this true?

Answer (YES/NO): NO